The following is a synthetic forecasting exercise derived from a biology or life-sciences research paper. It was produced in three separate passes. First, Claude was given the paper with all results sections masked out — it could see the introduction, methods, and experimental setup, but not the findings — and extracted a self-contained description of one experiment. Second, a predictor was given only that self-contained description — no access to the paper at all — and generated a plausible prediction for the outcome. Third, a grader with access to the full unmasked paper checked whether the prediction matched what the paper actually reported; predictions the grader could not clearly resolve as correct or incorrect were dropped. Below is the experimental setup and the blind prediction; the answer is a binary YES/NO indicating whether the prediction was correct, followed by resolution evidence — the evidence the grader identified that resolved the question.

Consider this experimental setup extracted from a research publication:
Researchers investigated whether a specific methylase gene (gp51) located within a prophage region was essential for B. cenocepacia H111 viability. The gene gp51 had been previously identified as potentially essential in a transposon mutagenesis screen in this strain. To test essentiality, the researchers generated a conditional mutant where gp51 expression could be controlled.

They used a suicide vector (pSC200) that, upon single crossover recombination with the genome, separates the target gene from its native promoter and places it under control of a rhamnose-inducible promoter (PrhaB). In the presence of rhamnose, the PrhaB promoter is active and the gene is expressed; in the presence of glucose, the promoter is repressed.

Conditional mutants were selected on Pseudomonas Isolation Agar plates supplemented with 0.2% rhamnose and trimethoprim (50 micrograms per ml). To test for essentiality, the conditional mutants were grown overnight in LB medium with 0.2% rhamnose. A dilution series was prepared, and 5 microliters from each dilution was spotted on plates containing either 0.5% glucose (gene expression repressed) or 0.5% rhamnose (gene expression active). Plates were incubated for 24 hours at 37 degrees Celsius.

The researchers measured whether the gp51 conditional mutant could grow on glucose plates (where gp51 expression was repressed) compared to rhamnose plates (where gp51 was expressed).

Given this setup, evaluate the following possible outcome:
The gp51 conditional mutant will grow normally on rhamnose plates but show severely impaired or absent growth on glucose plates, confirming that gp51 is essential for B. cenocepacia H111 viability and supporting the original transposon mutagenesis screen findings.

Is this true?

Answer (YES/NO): YES